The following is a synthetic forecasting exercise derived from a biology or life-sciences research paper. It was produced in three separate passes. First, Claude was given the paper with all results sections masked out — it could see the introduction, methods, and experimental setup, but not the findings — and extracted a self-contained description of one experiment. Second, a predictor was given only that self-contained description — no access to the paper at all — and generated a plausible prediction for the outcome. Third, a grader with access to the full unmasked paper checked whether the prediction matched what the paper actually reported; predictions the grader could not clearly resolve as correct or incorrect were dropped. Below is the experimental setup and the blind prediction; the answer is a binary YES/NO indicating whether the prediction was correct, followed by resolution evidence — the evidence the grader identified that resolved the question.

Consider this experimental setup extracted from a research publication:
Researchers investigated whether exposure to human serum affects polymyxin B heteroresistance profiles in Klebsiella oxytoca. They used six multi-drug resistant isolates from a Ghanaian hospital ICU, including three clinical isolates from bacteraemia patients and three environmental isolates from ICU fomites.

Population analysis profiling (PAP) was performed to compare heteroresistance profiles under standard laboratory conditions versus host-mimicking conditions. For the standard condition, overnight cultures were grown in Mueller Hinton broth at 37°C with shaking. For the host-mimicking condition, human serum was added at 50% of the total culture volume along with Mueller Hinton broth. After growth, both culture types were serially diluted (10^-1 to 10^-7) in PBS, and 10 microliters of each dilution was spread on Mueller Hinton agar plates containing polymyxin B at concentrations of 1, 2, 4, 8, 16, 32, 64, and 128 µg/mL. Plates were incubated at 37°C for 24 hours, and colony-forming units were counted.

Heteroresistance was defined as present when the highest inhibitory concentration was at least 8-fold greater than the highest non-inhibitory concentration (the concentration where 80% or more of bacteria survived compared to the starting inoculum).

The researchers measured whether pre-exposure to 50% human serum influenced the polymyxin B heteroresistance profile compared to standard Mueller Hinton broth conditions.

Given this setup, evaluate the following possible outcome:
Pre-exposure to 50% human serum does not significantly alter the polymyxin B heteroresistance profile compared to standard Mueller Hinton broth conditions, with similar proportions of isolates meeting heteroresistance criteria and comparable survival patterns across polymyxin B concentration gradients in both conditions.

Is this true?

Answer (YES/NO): YES